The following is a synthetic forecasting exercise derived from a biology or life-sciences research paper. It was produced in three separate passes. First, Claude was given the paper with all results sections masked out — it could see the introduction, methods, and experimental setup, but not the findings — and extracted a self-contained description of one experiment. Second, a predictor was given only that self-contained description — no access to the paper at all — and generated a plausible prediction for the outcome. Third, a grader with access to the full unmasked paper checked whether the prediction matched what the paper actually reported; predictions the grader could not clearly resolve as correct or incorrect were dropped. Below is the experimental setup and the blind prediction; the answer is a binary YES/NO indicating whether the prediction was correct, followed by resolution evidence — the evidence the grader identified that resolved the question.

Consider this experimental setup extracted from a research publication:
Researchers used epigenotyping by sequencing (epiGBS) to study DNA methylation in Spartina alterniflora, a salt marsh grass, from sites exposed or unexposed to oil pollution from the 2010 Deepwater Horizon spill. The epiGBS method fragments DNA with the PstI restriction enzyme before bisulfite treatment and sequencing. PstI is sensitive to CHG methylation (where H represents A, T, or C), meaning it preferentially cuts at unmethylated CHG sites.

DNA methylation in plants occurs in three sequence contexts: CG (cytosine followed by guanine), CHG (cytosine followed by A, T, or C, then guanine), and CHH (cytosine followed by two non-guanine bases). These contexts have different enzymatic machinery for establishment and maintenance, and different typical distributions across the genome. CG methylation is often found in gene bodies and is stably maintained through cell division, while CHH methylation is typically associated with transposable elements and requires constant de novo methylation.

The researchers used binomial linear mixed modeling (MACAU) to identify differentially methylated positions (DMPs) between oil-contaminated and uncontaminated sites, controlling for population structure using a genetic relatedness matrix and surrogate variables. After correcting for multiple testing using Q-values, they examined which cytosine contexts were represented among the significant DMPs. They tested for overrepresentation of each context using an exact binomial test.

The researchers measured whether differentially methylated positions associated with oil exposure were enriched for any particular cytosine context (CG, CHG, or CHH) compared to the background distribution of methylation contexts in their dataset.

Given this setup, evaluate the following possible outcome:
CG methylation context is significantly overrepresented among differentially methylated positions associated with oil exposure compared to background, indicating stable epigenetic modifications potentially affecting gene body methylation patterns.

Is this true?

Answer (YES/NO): NO